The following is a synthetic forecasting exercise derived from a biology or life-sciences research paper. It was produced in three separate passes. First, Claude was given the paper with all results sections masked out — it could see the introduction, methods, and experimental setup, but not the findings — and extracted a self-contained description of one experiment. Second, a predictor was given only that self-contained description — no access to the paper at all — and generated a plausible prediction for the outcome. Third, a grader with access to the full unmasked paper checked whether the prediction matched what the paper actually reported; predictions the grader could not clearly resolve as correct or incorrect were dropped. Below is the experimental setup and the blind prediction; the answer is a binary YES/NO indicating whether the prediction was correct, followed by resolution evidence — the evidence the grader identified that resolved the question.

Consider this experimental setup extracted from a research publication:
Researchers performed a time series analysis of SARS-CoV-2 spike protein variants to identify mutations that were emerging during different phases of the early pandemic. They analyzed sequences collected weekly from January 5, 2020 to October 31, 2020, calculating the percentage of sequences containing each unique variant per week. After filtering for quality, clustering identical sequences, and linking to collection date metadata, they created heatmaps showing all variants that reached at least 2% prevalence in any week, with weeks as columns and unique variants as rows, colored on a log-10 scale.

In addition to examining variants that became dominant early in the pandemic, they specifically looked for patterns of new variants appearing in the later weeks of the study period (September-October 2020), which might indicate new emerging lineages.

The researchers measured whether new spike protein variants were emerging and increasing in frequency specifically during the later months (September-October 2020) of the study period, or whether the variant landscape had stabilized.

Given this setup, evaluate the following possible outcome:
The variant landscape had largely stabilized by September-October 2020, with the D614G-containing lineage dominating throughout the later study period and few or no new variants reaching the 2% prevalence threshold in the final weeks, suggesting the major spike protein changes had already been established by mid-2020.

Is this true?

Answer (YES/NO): NO